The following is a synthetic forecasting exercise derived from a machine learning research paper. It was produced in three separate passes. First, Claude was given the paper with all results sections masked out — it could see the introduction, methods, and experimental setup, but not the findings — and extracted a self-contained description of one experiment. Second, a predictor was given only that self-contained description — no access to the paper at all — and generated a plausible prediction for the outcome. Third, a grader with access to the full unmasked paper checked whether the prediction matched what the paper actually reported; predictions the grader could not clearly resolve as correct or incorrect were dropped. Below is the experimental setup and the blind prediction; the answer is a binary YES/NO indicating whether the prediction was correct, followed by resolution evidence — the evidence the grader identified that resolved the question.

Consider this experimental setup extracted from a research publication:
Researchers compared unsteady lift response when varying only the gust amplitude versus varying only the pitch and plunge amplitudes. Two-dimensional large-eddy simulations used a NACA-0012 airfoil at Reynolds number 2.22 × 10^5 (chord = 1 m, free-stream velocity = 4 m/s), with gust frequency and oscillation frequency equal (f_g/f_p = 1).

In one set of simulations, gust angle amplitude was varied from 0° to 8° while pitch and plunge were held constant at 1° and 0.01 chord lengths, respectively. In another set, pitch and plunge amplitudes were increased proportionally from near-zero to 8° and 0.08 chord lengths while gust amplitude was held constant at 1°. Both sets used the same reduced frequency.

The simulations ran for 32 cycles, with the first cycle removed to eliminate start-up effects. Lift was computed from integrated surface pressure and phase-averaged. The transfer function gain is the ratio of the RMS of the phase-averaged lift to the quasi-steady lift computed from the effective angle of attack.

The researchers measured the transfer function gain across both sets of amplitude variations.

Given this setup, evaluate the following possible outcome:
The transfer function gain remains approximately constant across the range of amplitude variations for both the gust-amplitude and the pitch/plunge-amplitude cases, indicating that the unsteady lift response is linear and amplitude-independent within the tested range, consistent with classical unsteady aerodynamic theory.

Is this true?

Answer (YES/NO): NO